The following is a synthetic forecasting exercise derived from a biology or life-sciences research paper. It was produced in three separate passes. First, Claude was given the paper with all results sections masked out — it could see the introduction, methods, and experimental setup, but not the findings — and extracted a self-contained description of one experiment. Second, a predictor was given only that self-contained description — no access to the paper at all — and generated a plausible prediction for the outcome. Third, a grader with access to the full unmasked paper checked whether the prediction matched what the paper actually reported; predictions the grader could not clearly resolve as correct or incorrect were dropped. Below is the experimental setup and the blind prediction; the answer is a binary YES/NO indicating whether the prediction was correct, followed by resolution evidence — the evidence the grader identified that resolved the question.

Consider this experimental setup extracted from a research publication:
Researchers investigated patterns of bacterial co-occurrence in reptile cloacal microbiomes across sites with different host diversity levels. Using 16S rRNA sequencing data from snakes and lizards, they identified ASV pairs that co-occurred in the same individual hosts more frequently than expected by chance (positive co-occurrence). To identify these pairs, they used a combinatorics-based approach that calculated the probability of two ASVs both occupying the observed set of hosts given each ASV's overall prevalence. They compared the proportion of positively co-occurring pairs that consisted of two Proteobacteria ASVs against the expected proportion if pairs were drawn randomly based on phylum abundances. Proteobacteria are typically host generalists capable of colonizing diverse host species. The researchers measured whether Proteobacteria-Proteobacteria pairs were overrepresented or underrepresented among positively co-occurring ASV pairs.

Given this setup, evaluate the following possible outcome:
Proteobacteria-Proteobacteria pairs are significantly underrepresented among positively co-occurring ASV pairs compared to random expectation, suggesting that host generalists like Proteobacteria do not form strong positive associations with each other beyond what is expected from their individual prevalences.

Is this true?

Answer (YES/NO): NO